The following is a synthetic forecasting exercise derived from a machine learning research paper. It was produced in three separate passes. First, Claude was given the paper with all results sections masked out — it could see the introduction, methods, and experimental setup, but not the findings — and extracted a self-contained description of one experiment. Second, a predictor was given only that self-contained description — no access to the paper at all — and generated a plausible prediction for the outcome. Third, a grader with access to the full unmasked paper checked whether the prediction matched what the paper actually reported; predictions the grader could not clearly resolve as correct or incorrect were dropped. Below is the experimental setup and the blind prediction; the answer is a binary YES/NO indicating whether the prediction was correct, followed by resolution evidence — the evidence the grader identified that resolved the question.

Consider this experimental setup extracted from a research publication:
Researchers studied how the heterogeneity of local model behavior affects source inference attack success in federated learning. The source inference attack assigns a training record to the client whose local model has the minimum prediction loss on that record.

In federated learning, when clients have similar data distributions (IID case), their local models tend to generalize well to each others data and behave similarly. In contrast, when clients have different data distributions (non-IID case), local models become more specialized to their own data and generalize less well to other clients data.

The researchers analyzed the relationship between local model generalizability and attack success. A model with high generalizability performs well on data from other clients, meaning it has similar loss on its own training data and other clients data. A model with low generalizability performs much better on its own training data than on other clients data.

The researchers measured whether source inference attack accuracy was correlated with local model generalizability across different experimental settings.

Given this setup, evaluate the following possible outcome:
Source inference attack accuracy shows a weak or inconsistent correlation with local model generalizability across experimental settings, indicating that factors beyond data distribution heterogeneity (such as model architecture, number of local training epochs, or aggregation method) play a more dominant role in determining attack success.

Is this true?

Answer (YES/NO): NO